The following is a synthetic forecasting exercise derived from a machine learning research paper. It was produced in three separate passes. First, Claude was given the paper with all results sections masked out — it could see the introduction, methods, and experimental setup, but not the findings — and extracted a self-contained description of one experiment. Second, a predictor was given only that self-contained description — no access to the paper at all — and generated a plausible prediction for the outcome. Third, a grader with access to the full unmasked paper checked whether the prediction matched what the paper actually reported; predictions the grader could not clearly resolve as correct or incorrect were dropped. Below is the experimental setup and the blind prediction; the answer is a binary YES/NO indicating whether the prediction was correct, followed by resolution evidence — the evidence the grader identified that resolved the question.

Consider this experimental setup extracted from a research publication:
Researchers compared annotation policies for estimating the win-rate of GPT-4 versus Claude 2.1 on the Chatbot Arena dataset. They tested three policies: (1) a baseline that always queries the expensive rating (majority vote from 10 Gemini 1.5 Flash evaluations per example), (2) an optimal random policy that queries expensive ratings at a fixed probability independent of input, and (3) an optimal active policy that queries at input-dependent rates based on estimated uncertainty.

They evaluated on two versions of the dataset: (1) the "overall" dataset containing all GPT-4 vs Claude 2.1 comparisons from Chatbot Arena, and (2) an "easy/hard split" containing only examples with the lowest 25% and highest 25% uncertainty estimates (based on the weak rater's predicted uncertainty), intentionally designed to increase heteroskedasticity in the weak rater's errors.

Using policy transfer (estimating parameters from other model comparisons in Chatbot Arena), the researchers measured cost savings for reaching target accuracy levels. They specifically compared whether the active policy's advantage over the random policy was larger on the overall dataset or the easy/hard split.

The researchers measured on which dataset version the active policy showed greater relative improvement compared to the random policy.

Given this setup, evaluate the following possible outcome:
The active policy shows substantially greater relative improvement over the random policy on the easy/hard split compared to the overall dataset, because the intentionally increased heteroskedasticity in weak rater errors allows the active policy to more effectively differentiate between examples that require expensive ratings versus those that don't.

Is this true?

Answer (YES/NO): YES